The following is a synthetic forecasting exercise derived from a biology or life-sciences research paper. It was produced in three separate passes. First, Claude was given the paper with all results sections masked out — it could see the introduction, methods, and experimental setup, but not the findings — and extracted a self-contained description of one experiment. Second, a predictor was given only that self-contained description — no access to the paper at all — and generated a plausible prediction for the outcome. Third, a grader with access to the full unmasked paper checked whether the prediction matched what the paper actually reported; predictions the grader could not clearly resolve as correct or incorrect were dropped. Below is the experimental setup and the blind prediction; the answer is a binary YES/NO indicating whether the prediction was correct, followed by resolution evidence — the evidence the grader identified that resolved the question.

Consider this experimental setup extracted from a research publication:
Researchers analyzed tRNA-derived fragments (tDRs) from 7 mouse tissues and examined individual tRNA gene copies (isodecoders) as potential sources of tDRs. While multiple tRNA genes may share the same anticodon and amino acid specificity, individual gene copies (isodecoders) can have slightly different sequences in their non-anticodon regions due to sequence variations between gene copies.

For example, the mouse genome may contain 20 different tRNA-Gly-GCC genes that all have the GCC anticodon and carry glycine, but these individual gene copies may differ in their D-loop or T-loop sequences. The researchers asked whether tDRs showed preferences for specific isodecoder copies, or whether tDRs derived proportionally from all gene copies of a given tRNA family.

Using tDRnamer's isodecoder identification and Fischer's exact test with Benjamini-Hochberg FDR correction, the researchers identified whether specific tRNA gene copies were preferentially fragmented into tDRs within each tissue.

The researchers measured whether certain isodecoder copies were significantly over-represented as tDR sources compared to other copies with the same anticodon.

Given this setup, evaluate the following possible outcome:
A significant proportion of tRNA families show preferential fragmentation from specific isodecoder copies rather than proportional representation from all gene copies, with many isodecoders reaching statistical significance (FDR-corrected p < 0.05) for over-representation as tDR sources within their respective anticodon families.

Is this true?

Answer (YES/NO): YES